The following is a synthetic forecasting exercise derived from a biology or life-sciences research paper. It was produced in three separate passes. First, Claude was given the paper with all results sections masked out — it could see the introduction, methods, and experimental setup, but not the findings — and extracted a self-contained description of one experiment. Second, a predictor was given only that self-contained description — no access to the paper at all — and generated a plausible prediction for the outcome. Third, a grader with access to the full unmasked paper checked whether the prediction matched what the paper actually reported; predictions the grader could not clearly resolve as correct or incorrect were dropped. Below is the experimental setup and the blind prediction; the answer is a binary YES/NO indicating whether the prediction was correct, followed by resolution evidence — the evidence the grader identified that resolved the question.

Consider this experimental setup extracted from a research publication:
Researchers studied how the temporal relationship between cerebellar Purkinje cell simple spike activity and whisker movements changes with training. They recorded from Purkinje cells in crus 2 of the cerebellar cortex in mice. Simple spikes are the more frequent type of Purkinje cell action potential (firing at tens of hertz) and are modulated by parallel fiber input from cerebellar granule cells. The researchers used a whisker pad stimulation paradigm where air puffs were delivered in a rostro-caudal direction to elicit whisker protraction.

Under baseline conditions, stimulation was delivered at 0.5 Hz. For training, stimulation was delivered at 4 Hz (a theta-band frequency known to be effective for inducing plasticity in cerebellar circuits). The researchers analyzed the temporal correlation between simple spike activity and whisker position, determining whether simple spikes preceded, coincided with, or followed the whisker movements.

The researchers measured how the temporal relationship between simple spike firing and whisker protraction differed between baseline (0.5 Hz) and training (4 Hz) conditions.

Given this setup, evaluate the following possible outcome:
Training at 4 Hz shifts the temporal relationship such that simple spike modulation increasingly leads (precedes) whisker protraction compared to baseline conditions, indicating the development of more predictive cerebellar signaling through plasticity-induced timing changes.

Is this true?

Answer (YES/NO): YES